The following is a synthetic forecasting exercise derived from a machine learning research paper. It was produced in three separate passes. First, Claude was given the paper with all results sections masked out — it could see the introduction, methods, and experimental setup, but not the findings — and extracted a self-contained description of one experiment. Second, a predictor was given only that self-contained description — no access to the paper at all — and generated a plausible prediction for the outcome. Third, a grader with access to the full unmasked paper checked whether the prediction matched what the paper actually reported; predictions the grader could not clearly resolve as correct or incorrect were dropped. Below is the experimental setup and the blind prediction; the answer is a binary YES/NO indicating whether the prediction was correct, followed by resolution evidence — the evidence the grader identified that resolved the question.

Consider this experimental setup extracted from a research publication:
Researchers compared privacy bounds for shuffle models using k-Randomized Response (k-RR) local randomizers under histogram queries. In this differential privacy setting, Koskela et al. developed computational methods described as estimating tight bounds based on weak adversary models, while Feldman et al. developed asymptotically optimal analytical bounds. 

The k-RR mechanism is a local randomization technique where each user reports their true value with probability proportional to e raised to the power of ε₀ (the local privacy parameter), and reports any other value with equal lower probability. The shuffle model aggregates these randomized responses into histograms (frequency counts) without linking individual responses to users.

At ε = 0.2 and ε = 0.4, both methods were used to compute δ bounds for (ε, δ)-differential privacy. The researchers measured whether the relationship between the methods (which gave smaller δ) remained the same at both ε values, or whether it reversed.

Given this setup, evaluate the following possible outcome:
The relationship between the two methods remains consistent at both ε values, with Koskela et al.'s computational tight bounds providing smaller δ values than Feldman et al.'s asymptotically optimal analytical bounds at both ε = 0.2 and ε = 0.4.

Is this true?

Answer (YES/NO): NO